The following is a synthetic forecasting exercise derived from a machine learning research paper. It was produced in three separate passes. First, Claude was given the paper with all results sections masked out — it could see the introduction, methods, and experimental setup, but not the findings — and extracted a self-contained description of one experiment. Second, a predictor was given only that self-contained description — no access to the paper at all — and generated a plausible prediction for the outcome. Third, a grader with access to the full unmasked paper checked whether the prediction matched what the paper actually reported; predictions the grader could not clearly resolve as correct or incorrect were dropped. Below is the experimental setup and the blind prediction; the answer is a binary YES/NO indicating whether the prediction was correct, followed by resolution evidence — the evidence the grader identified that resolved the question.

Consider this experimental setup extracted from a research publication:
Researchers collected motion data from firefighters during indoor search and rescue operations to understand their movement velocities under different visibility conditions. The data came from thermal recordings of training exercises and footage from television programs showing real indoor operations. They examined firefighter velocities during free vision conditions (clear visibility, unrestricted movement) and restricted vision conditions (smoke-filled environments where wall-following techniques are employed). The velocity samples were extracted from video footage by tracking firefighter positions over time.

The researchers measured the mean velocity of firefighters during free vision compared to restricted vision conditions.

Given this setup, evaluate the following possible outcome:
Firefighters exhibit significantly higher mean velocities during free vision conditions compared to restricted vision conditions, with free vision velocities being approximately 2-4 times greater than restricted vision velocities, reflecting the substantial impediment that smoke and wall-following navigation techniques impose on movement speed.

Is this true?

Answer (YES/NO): NO